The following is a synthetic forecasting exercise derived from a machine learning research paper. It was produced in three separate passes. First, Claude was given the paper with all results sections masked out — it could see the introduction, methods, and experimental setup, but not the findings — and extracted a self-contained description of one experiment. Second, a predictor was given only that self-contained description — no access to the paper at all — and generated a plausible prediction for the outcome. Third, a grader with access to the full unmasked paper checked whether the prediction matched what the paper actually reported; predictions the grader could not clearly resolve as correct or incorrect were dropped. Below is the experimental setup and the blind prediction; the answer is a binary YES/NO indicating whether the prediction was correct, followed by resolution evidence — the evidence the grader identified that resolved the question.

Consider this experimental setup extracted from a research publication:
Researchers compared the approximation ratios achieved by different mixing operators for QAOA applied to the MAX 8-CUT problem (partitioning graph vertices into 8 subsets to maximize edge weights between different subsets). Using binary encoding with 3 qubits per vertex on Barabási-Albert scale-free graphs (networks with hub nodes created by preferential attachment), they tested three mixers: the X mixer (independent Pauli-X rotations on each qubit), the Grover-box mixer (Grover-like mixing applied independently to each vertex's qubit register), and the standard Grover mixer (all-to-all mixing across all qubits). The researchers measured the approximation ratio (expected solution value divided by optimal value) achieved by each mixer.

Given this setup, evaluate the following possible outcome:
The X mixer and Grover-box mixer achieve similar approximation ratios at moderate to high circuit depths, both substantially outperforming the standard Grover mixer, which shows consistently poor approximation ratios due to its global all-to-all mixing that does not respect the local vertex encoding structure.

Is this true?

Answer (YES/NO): NO